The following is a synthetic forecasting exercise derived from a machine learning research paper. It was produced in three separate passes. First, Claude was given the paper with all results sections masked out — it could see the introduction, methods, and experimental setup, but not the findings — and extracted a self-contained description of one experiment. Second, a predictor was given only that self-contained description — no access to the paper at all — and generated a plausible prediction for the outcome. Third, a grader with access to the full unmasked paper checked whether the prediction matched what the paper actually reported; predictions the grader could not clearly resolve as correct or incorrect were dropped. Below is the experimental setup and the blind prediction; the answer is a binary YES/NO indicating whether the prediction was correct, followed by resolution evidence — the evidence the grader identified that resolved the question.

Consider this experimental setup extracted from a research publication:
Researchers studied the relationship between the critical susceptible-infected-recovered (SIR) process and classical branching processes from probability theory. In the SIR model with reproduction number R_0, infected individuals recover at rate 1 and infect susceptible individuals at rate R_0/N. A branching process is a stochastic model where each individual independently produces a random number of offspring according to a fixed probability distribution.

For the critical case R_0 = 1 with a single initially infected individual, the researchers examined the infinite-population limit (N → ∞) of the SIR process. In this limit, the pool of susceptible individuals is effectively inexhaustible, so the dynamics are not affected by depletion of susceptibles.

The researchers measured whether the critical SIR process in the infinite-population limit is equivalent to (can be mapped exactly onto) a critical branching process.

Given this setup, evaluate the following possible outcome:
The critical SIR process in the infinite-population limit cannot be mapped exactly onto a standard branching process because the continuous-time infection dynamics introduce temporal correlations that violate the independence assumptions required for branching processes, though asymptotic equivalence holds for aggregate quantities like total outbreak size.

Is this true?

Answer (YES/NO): NO